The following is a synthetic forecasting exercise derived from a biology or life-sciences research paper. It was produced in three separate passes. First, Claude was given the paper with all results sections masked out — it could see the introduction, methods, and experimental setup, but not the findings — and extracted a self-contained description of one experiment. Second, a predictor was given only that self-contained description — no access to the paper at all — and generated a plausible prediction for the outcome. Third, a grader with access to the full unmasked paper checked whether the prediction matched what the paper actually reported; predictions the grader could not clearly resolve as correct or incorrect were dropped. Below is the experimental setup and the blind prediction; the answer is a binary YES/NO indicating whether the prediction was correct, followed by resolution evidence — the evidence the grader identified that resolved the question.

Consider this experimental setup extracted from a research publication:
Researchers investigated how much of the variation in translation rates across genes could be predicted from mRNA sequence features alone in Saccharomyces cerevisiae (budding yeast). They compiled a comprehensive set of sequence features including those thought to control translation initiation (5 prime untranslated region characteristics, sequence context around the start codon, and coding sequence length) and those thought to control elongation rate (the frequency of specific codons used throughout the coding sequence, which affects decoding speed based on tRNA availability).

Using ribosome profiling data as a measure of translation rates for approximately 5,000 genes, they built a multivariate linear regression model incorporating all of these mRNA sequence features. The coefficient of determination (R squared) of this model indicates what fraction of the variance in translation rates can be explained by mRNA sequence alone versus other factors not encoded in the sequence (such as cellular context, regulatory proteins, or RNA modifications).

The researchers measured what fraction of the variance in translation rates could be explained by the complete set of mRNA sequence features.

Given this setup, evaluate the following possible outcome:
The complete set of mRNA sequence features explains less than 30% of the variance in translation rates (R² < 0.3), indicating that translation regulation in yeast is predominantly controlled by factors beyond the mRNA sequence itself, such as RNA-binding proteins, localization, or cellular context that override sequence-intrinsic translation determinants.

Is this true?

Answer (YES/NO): NO